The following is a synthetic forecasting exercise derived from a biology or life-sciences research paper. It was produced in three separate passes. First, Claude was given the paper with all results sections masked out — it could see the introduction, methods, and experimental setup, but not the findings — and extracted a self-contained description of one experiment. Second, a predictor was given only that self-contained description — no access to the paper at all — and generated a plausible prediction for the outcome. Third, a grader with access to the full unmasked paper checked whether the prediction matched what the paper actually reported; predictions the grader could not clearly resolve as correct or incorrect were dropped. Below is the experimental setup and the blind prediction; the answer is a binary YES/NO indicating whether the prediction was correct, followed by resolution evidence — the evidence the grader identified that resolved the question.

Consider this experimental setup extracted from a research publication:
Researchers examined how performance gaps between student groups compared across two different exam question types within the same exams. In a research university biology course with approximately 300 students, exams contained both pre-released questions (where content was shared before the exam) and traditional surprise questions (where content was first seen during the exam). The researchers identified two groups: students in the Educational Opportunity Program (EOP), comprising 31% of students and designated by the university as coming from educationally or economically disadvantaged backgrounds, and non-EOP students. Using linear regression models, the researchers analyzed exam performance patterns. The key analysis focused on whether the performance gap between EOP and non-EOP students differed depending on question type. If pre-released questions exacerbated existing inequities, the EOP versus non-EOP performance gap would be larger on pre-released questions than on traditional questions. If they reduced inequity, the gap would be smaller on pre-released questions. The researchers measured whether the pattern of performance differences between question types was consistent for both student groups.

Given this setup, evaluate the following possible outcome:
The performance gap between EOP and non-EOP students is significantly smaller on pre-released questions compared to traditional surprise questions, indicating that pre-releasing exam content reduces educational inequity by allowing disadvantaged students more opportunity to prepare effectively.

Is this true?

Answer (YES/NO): NO